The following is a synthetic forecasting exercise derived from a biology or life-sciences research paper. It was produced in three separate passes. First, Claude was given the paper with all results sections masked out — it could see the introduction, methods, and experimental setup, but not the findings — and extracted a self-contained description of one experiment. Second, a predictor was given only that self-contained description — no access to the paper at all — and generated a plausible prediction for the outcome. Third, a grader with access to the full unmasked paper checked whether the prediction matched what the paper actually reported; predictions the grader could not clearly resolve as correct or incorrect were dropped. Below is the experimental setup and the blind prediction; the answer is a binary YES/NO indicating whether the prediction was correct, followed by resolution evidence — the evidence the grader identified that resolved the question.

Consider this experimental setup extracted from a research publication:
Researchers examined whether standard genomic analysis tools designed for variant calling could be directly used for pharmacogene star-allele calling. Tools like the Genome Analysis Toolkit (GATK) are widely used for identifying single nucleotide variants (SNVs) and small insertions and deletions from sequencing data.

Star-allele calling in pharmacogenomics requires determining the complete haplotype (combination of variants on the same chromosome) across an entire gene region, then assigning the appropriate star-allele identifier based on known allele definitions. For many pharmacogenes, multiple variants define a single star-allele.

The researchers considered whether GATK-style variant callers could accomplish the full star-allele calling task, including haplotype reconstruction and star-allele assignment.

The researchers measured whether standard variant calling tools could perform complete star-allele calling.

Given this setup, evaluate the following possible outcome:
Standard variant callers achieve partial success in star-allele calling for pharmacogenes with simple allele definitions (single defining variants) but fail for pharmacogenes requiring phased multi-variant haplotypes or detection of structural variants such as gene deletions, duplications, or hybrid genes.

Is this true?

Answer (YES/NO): NO